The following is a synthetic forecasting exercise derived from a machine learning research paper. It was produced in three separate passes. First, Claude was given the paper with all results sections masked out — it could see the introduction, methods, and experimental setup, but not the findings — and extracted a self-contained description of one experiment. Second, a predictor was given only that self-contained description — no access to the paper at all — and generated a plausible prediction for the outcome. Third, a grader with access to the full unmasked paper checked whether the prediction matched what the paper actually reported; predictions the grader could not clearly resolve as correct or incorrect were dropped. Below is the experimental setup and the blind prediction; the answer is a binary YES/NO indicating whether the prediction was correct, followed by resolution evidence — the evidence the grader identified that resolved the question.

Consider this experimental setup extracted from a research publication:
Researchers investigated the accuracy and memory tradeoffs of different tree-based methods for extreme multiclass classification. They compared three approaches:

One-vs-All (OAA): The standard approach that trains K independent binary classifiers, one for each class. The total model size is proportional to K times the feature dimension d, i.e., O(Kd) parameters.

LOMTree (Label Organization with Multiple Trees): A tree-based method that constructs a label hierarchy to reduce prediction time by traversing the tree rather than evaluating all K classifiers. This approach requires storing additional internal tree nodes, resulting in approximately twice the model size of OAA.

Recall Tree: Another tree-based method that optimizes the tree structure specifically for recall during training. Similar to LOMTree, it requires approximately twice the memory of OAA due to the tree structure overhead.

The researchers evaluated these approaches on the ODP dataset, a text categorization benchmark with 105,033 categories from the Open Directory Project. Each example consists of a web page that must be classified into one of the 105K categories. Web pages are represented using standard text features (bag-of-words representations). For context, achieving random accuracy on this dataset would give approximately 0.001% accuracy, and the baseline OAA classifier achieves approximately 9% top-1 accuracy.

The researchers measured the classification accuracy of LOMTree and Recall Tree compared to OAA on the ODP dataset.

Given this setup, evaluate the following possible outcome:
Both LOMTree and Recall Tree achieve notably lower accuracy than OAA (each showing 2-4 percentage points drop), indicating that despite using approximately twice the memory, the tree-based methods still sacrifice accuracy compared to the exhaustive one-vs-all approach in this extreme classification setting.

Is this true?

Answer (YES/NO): YES